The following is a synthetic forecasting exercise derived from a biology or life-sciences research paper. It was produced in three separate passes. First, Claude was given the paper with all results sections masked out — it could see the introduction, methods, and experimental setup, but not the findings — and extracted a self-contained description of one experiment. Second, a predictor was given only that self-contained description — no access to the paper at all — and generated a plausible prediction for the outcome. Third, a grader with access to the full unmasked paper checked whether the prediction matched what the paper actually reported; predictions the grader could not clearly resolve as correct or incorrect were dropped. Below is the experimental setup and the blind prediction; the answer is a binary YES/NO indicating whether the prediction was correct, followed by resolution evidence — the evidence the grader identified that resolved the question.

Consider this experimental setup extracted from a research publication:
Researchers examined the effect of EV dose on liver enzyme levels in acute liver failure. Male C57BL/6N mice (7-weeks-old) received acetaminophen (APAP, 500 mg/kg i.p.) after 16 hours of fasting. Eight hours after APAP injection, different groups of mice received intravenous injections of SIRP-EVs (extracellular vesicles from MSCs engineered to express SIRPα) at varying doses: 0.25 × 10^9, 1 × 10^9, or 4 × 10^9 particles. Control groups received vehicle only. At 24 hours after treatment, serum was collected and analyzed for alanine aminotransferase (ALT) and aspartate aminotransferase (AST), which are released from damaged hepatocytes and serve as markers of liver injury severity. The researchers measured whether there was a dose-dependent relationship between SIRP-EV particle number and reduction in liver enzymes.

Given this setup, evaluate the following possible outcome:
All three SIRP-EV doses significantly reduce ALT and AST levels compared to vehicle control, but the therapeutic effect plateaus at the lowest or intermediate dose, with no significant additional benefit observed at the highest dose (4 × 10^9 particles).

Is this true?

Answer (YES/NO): NO